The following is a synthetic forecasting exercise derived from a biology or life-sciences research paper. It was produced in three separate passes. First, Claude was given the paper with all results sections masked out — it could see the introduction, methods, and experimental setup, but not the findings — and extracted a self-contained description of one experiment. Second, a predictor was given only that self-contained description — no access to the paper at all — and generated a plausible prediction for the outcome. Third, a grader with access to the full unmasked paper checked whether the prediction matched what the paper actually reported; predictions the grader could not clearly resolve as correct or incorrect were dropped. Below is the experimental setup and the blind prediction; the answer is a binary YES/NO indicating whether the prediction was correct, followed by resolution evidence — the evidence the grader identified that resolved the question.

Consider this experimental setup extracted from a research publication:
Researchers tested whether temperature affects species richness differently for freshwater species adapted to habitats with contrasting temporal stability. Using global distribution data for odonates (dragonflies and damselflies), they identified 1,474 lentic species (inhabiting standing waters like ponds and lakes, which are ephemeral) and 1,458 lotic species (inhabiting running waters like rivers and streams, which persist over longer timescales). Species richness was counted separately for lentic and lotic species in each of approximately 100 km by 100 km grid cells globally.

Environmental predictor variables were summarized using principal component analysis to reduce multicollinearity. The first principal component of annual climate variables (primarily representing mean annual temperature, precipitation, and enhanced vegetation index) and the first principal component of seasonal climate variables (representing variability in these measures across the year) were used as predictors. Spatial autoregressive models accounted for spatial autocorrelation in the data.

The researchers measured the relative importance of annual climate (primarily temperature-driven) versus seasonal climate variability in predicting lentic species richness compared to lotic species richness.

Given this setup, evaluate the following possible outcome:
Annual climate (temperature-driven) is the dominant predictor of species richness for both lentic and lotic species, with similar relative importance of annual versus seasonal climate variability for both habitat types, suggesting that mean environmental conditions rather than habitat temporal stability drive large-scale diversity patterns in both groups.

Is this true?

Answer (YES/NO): NO